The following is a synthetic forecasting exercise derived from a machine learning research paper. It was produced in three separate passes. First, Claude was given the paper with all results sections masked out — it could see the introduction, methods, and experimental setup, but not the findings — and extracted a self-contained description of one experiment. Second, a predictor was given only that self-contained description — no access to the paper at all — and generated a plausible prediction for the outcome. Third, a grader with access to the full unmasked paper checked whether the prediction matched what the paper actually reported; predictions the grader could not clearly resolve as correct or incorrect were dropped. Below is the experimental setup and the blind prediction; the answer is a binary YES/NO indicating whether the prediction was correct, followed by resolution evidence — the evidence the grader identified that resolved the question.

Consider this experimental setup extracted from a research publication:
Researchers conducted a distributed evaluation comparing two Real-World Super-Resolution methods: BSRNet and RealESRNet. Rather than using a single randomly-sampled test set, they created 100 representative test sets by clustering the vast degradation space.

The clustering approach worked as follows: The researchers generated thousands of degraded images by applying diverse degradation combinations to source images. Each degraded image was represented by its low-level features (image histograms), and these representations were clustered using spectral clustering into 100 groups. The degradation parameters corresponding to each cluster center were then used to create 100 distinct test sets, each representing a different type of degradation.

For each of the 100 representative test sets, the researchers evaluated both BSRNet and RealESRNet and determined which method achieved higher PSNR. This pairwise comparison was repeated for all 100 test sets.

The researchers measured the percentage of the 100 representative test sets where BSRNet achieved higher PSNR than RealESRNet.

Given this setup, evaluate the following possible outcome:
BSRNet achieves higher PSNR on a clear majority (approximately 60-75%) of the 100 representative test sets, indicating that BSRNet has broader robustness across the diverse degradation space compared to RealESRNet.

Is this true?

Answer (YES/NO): YES